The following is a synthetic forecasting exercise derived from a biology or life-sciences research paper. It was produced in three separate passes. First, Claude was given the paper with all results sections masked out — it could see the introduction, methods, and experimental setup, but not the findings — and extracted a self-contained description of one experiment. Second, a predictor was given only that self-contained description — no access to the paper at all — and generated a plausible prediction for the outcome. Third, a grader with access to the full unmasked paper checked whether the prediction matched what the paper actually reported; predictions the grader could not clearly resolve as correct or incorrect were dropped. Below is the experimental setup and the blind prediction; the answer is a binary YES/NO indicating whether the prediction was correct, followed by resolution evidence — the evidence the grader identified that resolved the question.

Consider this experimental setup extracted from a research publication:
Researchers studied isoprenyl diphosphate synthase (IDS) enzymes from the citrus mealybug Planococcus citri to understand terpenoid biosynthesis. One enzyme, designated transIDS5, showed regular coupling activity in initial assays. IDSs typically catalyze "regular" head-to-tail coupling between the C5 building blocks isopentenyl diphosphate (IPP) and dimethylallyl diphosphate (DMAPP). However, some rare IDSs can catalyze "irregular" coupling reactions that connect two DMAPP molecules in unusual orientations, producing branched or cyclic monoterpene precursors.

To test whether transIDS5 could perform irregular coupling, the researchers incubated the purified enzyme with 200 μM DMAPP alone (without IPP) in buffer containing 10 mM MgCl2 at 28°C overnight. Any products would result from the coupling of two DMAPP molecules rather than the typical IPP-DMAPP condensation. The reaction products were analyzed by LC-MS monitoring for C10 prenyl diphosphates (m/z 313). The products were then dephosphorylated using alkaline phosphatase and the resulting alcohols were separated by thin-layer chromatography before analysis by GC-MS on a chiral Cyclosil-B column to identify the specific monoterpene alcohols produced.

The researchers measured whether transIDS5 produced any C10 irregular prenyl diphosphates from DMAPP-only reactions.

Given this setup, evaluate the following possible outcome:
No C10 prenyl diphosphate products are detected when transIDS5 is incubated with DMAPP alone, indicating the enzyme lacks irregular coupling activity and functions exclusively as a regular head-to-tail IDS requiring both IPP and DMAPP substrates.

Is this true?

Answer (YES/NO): NO